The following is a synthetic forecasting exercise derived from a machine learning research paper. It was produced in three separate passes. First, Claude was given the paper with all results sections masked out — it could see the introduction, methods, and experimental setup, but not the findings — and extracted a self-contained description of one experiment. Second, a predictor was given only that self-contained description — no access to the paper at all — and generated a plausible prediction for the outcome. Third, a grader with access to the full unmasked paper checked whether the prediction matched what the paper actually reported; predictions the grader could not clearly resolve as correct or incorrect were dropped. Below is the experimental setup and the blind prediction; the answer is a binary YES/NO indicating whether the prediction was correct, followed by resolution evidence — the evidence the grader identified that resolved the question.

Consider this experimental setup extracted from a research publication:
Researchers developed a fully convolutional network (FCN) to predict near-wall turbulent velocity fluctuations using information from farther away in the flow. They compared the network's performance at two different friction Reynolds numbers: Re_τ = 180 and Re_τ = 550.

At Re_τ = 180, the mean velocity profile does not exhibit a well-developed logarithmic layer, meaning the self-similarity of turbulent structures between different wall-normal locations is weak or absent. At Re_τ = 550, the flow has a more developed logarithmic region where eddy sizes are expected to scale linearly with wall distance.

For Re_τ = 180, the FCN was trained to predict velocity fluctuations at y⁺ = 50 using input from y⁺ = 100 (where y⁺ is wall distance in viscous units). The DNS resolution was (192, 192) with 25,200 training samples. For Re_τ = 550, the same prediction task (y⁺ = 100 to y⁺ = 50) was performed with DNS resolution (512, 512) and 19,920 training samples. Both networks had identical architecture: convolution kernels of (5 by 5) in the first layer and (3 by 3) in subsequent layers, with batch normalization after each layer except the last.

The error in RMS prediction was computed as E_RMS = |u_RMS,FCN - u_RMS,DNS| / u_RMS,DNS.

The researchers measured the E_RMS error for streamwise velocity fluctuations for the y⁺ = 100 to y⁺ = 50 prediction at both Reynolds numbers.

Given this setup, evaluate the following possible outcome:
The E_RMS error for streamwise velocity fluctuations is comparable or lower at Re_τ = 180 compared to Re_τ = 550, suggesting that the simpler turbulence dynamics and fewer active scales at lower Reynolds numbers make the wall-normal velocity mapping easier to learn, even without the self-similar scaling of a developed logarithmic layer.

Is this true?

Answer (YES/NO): NO